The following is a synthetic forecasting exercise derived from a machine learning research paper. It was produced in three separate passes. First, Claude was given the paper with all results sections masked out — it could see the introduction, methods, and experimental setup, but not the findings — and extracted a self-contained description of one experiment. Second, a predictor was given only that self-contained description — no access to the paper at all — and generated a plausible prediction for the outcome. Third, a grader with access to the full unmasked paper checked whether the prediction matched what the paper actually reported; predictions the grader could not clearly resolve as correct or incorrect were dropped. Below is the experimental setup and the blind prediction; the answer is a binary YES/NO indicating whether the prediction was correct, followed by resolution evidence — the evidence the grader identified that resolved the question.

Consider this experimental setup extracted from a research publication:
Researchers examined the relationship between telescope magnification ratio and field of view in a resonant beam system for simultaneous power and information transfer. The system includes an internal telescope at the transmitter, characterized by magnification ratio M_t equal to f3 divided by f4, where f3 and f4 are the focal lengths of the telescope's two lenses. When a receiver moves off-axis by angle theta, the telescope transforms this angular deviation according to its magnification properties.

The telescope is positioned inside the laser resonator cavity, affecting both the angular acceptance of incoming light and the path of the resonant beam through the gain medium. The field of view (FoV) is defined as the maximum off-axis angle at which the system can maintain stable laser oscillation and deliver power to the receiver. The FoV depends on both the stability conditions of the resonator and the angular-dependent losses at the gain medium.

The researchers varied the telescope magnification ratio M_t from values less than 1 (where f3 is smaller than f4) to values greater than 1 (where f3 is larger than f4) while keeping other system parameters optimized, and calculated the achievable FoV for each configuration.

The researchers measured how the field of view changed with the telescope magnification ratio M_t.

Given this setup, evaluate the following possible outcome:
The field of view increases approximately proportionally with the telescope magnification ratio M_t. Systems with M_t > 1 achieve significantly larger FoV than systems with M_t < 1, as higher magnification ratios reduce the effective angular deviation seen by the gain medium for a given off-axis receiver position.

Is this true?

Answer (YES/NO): NO